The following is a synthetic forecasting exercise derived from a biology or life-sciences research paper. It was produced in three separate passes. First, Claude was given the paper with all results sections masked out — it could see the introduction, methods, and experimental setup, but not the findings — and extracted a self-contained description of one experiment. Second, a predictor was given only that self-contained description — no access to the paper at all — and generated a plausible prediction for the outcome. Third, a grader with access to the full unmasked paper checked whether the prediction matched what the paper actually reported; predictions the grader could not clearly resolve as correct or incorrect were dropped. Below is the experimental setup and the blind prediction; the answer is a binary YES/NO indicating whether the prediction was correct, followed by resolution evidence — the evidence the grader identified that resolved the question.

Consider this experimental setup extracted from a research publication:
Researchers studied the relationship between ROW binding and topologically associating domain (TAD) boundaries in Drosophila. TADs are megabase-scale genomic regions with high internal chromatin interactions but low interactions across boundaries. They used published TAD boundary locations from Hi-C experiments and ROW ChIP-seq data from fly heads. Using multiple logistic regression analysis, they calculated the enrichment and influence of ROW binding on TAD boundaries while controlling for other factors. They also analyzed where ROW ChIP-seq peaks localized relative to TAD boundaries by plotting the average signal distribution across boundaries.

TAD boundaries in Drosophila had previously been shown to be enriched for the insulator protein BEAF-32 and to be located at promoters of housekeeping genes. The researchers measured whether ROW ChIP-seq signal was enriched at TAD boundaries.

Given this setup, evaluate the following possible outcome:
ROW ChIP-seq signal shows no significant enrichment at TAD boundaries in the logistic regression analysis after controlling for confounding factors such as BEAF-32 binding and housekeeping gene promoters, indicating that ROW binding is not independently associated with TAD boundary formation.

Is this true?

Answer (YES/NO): NO